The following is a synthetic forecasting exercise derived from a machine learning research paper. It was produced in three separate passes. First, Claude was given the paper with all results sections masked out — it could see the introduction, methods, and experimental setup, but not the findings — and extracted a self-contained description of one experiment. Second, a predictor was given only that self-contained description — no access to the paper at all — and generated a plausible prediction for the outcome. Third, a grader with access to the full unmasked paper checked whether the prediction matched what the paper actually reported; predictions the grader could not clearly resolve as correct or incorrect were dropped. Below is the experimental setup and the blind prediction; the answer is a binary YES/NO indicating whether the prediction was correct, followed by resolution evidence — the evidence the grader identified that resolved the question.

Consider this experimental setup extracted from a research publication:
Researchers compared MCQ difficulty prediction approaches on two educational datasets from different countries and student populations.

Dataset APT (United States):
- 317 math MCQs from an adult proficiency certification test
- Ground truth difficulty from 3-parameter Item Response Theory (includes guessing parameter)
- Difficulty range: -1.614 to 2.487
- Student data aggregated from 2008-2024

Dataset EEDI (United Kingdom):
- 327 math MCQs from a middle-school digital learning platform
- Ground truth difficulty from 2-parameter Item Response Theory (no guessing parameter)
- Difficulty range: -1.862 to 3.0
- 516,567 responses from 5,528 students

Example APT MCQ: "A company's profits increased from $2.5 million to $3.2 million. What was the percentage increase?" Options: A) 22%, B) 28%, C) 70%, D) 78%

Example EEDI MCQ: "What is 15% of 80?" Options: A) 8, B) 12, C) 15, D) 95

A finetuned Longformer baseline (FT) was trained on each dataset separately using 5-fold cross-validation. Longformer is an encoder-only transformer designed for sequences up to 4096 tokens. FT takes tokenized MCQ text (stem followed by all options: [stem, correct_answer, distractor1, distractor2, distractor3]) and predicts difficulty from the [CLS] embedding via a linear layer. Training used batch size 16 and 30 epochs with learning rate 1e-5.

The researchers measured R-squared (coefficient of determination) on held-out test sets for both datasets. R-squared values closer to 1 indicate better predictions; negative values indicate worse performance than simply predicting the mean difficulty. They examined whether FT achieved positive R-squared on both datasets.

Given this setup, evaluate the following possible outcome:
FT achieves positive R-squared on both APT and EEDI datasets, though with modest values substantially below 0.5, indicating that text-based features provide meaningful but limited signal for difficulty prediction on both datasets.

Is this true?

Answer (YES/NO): NO